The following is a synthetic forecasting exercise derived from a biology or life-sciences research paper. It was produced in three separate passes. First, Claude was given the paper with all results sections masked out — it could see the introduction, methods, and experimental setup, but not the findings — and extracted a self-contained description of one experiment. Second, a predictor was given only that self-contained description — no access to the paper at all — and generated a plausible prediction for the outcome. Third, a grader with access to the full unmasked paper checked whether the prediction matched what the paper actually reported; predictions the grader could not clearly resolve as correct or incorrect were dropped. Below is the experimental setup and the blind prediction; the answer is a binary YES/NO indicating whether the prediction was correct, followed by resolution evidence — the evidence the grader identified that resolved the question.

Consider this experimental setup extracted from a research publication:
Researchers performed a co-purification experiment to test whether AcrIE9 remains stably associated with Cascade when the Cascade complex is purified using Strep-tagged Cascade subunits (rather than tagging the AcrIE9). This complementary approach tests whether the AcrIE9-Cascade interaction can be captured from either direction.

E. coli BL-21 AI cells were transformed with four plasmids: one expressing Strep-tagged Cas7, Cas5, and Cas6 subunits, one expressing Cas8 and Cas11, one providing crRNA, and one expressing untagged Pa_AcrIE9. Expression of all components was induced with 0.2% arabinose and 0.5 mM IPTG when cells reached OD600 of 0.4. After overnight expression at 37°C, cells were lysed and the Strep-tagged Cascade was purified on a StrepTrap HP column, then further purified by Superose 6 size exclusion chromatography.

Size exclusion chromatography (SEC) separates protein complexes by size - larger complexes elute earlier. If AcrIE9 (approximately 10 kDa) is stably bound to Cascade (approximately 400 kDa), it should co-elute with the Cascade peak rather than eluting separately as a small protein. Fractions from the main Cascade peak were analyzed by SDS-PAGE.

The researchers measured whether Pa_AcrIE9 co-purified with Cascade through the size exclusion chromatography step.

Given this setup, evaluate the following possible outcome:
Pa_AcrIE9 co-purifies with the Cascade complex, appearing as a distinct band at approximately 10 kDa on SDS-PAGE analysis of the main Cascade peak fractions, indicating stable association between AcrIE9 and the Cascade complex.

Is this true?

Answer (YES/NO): YES